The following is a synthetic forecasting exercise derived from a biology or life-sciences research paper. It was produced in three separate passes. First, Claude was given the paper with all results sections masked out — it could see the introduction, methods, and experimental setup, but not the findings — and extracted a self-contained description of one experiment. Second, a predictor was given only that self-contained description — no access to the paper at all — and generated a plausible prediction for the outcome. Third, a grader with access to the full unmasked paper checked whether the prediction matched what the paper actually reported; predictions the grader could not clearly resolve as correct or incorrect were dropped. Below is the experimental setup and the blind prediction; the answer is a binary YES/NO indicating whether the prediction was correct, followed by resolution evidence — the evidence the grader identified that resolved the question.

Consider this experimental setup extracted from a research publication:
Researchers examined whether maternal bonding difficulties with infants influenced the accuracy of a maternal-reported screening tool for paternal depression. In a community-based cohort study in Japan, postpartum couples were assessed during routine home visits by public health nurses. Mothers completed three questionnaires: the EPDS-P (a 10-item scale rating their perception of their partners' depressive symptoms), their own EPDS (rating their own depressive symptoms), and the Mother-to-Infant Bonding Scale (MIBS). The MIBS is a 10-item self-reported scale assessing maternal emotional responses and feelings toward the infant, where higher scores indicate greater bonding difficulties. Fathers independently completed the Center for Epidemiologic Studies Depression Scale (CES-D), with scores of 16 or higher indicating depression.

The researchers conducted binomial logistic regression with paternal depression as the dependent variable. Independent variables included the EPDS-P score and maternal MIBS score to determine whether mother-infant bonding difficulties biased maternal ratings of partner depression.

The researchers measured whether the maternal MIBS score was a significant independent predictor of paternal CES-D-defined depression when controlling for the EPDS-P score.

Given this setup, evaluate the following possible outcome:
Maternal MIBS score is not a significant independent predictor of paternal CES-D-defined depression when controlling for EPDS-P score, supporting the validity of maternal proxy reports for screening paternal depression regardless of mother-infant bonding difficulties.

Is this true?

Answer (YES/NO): YES